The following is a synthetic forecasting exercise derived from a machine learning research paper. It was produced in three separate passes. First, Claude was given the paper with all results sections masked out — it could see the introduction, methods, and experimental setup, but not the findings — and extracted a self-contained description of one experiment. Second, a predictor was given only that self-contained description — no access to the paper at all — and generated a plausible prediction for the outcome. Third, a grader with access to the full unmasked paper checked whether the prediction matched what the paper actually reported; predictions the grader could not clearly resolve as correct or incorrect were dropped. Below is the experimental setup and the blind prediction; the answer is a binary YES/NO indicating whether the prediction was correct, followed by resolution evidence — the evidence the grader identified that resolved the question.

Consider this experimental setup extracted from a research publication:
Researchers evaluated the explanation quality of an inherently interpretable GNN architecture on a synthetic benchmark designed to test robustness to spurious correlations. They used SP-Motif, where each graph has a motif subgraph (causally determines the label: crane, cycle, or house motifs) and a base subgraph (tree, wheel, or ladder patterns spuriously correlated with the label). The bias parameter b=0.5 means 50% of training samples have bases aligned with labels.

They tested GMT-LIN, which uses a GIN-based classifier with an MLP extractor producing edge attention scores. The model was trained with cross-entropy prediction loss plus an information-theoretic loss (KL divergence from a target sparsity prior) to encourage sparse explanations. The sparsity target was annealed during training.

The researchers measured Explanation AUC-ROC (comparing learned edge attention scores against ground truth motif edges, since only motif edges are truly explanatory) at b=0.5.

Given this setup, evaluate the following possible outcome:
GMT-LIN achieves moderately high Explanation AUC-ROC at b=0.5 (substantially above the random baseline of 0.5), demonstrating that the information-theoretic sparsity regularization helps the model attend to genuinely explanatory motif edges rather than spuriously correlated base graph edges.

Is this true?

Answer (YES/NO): YES